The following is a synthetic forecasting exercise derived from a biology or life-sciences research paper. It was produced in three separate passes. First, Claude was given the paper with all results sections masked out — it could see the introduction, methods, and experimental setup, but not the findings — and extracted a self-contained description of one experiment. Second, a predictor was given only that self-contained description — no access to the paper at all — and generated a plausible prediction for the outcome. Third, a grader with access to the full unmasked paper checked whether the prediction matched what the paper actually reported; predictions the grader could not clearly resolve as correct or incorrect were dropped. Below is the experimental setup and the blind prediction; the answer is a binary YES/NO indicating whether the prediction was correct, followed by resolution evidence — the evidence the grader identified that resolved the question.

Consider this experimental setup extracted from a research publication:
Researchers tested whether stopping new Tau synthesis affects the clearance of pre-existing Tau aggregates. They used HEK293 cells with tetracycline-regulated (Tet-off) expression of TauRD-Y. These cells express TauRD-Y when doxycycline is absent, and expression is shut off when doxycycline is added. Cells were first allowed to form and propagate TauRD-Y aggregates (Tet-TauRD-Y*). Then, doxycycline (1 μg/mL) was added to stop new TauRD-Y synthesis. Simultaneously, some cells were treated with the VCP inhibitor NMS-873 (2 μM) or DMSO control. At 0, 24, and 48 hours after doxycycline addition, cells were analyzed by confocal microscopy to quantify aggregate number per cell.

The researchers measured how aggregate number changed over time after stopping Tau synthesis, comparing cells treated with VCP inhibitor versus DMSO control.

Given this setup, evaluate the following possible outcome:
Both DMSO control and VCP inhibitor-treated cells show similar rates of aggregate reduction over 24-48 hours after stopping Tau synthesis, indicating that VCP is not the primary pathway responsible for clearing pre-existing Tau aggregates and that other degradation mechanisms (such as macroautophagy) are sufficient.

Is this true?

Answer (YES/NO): NO